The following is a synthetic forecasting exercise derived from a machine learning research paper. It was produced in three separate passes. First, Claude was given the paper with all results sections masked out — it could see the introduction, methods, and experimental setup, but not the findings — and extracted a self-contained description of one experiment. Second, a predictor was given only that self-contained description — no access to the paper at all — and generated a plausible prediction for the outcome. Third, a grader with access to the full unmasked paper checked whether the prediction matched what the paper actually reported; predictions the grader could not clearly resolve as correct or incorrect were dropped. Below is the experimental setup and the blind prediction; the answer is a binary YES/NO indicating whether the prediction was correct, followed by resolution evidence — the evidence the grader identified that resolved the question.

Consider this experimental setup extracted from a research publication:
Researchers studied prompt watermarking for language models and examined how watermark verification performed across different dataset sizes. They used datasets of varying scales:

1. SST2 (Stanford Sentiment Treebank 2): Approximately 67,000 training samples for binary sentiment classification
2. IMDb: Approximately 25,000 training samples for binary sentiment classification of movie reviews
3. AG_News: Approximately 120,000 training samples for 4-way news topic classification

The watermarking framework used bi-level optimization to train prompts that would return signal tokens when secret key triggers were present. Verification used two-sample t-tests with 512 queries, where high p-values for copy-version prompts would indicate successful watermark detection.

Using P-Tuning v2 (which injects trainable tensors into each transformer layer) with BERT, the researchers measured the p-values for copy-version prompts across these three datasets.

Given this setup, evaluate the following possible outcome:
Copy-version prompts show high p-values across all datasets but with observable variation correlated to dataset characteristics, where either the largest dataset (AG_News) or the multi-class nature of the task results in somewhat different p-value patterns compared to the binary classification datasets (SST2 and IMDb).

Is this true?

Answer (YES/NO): NO